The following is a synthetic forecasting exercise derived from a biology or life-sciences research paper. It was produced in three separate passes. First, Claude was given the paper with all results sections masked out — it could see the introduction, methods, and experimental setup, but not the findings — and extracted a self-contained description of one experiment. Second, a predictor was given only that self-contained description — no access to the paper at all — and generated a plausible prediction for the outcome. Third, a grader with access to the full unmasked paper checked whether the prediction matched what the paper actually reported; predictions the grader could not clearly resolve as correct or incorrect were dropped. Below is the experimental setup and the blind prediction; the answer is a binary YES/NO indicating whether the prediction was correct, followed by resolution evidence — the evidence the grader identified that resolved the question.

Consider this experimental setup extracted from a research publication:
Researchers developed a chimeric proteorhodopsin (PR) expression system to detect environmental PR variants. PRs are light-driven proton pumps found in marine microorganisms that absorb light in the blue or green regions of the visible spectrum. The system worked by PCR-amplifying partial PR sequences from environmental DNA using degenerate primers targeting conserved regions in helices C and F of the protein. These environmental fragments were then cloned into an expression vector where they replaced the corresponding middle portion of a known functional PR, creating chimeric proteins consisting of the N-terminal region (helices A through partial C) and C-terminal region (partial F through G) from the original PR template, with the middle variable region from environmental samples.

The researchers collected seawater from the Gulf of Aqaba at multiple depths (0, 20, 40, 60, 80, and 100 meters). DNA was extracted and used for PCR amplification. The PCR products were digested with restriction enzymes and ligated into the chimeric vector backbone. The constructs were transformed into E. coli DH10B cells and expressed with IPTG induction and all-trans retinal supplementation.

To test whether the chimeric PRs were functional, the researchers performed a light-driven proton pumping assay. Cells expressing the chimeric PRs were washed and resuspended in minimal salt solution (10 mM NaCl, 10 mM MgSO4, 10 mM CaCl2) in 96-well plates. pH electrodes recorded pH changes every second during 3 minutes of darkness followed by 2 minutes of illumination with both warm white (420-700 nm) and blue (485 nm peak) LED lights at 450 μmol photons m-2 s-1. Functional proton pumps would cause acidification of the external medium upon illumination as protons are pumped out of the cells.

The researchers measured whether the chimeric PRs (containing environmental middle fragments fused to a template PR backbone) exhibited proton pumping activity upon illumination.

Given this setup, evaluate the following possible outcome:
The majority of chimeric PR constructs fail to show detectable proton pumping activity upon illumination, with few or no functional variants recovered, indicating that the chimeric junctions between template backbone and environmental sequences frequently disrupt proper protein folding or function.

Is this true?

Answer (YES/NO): NO